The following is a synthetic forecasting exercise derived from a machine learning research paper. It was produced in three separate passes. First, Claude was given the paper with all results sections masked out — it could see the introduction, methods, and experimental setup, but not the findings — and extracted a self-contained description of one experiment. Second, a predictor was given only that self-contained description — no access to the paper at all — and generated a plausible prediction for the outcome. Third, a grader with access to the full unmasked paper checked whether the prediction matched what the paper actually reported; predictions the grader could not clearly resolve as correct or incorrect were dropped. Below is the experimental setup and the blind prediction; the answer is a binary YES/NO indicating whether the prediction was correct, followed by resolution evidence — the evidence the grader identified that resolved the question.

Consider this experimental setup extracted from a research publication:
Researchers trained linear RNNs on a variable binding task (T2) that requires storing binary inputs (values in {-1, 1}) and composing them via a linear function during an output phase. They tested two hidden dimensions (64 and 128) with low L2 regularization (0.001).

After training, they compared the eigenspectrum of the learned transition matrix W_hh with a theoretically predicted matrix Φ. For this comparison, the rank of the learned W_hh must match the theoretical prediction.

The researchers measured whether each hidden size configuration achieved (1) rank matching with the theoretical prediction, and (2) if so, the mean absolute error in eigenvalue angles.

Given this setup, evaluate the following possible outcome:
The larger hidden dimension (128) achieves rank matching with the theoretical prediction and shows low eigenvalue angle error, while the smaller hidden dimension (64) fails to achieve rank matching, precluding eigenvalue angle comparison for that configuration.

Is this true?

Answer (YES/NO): YES